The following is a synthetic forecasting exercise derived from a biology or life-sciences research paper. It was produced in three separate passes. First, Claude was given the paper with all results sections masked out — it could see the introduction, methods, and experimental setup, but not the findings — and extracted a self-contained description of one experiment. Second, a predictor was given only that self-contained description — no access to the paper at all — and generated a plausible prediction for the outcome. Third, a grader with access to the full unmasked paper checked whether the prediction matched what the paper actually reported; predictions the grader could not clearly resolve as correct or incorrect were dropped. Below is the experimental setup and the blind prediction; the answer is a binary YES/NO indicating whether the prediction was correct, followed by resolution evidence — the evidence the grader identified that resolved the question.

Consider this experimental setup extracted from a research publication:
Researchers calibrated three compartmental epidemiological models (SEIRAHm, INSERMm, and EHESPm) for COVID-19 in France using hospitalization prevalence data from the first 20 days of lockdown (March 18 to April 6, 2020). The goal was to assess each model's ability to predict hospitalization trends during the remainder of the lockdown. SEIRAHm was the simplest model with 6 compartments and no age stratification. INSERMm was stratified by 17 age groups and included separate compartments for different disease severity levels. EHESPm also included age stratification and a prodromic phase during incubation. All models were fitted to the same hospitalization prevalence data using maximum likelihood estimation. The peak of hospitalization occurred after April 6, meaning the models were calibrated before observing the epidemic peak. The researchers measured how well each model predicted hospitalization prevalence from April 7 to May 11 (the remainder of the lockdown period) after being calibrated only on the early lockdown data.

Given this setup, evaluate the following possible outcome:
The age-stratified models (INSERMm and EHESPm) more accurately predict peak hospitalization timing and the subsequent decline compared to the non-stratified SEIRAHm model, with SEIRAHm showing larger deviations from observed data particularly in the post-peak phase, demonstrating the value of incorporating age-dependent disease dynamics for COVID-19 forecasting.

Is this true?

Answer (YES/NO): NO